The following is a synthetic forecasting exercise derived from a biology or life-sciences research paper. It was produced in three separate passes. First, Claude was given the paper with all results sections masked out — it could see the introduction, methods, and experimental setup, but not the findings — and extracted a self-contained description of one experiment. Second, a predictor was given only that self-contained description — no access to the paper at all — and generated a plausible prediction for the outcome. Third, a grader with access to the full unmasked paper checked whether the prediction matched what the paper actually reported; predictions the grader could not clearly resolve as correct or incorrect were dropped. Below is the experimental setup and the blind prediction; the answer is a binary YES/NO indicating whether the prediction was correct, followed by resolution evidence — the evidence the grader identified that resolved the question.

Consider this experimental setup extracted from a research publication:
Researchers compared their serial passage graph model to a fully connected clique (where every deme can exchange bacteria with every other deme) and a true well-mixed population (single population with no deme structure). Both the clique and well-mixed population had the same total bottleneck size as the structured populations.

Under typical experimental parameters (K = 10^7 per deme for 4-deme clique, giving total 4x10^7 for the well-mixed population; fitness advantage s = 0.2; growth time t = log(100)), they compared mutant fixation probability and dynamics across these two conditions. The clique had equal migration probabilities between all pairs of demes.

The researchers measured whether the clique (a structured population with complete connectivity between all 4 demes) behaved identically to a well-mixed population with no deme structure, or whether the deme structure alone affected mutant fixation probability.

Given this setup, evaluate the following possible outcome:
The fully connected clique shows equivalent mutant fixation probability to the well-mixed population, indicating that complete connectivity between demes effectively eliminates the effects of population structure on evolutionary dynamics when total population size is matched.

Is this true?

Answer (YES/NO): YES